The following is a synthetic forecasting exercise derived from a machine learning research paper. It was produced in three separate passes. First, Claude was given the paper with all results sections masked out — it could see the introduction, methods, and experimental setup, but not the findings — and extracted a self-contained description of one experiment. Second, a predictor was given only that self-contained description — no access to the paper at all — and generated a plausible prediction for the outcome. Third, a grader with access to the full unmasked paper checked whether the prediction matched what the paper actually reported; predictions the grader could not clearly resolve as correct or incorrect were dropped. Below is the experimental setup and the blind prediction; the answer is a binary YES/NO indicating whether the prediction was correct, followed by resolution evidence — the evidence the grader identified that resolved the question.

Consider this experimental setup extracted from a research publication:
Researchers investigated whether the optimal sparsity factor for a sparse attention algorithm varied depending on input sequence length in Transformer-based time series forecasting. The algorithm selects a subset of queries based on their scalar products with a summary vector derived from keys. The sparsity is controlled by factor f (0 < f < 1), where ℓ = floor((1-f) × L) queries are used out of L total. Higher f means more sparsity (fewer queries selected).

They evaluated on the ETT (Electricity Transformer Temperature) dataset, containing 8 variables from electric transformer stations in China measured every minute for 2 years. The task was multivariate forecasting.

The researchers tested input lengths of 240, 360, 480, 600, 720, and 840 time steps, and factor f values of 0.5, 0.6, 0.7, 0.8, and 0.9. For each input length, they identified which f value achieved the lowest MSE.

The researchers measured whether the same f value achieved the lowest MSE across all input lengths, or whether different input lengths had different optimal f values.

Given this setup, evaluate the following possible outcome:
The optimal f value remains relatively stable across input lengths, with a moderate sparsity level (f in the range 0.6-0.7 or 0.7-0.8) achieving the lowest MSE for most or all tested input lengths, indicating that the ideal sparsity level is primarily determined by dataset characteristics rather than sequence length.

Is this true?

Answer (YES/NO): NO